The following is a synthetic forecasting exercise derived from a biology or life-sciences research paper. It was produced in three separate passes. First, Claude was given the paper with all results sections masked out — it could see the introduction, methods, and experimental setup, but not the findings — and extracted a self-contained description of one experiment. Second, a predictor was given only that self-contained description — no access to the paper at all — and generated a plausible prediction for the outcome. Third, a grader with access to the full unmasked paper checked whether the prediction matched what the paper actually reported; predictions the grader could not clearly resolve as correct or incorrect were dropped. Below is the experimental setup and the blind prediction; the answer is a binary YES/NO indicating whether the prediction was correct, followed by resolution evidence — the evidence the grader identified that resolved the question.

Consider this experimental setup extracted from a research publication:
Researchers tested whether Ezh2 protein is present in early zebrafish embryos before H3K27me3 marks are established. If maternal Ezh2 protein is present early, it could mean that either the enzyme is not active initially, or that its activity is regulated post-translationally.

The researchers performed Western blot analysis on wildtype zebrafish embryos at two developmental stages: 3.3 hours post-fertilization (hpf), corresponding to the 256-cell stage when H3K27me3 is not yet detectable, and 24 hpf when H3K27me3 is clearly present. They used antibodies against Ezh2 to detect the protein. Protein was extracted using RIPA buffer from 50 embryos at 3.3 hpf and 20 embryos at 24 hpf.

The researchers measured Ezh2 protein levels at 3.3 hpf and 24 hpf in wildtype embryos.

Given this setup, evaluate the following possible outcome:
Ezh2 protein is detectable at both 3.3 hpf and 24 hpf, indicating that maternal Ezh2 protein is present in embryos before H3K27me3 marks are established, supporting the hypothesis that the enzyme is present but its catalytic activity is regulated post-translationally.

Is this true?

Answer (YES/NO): YES